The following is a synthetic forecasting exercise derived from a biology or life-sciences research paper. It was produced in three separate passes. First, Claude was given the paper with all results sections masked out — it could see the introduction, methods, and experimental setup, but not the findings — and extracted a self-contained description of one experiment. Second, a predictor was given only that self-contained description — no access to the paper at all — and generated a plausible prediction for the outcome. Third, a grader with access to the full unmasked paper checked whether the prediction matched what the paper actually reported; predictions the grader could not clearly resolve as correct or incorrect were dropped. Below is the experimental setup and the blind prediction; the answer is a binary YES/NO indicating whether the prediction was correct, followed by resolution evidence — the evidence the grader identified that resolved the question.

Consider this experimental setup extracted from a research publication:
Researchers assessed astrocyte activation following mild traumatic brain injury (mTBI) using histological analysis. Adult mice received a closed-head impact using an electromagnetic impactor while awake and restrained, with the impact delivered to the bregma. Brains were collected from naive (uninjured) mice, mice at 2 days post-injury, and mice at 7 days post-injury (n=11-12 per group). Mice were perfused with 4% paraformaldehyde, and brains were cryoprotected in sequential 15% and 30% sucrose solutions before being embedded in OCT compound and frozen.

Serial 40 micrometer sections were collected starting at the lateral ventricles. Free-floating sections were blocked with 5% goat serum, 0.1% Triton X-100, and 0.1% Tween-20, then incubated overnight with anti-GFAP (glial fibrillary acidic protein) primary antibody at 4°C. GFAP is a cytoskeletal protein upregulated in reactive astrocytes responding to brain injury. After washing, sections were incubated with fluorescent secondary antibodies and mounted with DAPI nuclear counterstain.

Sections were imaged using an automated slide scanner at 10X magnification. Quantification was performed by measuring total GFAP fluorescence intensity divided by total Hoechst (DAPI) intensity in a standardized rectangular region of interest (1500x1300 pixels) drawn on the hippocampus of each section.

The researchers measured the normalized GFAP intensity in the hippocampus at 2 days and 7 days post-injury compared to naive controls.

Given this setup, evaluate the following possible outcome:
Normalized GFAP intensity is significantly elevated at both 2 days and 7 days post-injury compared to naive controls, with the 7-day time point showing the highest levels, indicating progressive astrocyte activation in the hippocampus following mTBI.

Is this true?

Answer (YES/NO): NO